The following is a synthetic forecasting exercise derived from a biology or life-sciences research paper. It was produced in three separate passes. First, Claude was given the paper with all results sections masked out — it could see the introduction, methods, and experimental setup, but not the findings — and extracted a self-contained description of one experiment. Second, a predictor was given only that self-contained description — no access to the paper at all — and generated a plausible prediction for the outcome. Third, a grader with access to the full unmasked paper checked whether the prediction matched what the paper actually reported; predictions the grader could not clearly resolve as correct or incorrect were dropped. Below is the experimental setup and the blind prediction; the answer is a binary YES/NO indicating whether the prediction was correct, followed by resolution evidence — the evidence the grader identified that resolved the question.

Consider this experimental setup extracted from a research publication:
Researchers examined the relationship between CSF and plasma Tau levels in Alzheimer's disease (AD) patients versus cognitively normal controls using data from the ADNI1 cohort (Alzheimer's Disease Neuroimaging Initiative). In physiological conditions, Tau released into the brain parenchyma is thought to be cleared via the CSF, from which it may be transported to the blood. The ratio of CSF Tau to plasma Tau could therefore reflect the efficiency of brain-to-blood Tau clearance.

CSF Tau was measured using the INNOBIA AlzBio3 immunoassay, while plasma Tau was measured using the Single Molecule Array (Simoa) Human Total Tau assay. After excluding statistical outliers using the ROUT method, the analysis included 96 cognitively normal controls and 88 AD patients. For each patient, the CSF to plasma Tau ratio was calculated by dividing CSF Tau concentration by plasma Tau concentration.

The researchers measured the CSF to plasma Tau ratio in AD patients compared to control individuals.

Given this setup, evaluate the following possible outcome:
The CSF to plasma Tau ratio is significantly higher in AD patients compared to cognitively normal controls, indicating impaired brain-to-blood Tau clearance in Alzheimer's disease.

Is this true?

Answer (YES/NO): YES